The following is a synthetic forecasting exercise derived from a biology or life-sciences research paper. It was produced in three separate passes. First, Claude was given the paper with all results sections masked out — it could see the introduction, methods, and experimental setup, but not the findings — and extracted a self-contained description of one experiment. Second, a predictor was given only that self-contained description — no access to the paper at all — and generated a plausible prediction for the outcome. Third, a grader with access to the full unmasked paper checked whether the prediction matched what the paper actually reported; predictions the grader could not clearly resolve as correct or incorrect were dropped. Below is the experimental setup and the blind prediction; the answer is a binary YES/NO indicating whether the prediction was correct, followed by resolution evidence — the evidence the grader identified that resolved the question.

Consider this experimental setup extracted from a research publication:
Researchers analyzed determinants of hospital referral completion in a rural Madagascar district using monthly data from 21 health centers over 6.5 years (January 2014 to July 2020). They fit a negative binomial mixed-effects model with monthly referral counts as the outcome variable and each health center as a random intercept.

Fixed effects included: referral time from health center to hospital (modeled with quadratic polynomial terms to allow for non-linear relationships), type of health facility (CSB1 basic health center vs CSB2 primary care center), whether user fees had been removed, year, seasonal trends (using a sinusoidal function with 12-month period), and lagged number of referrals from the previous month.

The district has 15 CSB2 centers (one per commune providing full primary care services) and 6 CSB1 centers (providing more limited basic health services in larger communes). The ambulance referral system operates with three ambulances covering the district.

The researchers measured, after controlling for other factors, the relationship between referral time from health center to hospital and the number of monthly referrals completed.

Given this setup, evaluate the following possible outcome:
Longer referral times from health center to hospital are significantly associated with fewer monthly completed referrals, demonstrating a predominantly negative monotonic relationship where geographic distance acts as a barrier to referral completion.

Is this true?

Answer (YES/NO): YES